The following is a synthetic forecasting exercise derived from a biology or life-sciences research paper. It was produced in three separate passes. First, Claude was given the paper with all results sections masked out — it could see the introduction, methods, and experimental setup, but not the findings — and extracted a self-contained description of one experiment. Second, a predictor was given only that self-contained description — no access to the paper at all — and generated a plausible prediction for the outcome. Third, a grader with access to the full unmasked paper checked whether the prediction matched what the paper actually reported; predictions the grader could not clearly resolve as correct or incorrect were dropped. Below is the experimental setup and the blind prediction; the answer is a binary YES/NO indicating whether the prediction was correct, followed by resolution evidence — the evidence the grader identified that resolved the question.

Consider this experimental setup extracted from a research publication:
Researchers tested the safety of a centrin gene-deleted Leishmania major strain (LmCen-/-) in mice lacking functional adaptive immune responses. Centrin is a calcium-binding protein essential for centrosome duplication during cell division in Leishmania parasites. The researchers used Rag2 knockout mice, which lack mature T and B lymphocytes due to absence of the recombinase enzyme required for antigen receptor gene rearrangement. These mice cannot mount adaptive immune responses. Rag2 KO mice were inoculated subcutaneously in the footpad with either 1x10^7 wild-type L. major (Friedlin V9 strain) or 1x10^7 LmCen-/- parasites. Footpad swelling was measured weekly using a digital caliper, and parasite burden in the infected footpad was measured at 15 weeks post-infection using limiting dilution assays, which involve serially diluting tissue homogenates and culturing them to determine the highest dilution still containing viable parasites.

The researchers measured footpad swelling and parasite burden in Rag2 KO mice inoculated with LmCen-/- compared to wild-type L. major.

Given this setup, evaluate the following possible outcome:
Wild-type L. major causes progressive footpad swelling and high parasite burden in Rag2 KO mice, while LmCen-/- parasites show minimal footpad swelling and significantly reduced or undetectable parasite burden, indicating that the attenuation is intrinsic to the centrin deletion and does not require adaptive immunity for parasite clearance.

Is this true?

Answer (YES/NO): YES